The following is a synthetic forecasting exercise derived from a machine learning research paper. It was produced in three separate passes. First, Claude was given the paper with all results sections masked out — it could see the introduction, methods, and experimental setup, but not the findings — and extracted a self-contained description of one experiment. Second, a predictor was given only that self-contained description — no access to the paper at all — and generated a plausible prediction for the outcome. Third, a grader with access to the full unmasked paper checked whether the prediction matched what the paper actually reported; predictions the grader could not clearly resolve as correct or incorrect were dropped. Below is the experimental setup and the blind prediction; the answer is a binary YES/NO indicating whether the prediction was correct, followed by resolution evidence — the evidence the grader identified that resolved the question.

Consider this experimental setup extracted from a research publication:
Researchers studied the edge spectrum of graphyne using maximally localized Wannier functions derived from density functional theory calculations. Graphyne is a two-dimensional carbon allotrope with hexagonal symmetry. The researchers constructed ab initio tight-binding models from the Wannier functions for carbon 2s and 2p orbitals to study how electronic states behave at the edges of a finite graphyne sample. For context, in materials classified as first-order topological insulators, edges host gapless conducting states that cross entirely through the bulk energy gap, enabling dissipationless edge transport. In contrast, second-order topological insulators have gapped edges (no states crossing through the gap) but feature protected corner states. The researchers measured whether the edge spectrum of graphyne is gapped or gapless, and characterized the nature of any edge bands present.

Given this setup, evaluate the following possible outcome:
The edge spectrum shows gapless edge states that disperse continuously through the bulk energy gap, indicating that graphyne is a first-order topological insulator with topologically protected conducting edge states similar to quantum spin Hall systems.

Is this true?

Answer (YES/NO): NO